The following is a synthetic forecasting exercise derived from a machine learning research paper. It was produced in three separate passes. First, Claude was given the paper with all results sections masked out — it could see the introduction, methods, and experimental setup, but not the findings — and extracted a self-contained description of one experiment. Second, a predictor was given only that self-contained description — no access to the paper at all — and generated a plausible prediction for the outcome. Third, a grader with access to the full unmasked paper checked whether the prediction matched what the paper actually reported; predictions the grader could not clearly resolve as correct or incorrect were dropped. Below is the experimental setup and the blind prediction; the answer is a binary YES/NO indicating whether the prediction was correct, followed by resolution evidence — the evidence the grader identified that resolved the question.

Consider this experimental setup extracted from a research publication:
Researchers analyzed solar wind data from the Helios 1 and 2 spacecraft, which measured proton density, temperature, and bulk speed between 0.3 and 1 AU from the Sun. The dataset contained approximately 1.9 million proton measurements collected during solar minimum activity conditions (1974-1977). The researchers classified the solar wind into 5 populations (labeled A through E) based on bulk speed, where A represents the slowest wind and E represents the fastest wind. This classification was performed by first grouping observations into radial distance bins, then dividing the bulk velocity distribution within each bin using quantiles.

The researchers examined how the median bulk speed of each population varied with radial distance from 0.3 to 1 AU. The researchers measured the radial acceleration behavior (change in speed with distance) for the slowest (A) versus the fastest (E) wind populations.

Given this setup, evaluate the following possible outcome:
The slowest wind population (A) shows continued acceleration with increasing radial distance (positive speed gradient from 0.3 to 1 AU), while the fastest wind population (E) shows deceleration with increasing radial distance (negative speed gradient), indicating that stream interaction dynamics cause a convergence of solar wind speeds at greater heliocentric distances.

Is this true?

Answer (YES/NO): NO